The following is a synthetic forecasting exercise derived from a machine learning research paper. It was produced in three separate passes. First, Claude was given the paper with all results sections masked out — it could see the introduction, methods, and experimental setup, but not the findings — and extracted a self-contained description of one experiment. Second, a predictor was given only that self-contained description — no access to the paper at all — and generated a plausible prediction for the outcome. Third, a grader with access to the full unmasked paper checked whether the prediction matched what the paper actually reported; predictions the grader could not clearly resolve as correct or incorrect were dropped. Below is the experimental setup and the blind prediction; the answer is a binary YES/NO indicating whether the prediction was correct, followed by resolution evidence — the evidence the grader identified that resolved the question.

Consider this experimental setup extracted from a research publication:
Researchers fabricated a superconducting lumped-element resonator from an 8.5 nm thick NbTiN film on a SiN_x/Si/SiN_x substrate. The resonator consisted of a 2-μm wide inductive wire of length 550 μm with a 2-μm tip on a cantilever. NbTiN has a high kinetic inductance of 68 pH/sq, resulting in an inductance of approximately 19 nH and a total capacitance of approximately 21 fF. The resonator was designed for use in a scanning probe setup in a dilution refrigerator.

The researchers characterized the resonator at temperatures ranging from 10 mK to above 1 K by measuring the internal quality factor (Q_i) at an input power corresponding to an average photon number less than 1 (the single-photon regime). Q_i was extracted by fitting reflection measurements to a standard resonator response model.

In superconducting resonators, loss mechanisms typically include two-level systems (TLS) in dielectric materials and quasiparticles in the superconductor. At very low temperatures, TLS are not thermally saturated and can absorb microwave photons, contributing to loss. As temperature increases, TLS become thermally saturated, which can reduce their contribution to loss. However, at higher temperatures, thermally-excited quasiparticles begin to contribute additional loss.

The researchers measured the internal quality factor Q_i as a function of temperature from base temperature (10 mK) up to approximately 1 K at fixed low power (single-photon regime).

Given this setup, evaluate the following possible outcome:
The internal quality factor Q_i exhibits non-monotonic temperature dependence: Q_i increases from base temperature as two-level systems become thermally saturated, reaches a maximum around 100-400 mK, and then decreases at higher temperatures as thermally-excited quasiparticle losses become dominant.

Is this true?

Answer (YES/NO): NO